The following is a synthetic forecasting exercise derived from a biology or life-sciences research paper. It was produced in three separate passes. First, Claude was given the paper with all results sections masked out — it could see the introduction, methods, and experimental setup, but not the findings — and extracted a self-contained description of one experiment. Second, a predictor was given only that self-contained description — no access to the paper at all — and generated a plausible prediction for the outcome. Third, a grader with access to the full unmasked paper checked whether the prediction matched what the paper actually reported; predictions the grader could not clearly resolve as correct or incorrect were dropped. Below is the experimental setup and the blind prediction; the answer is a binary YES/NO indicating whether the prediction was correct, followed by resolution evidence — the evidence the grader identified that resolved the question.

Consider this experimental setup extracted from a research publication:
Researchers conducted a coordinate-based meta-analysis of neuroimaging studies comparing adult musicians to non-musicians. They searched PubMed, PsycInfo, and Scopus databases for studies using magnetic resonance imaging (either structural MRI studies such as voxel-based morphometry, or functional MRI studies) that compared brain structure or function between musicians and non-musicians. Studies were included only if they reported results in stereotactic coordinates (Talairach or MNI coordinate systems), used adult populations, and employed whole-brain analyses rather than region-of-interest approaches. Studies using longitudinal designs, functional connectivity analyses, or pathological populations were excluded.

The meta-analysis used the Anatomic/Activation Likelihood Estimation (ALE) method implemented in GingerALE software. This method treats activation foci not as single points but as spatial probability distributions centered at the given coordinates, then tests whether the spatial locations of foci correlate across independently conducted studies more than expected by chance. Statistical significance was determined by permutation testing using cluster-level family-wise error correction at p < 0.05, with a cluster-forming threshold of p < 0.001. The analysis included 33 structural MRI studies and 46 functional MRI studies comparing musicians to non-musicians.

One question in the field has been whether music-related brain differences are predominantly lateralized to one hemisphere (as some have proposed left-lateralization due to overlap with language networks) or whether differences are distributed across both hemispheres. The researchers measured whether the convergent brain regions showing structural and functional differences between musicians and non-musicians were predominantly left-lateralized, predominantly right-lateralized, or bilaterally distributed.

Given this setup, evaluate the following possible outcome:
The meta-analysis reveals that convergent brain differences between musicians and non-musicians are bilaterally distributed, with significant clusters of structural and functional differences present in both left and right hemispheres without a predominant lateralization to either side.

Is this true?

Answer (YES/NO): YES